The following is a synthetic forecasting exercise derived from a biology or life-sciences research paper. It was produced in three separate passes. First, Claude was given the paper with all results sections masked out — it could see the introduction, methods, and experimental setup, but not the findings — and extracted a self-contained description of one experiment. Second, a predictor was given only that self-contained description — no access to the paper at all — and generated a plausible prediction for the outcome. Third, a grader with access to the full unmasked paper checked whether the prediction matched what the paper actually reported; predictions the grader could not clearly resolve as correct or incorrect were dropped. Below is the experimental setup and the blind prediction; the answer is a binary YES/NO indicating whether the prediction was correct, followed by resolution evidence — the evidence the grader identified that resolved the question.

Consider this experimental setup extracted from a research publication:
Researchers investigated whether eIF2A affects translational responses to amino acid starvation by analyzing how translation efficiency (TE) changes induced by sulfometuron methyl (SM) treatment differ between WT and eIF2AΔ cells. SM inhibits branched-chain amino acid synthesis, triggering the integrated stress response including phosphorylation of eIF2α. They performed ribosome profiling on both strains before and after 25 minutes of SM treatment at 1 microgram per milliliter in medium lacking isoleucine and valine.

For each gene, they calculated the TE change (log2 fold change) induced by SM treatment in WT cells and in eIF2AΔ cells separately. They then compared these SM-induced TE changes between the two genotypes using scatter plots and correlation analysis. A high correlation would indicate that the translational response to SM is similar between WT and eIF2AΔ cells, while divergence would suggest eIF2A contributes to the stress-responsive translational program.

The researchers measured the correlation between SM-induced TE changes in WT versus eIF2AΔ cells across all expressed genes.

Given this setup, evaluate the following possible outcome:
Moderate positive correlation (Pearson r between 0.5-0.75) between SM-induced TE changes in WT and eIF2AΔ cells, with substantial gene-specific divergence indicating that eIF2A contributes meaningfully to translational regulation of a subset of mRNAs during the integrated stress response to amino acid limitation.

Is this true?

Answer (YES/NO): NO